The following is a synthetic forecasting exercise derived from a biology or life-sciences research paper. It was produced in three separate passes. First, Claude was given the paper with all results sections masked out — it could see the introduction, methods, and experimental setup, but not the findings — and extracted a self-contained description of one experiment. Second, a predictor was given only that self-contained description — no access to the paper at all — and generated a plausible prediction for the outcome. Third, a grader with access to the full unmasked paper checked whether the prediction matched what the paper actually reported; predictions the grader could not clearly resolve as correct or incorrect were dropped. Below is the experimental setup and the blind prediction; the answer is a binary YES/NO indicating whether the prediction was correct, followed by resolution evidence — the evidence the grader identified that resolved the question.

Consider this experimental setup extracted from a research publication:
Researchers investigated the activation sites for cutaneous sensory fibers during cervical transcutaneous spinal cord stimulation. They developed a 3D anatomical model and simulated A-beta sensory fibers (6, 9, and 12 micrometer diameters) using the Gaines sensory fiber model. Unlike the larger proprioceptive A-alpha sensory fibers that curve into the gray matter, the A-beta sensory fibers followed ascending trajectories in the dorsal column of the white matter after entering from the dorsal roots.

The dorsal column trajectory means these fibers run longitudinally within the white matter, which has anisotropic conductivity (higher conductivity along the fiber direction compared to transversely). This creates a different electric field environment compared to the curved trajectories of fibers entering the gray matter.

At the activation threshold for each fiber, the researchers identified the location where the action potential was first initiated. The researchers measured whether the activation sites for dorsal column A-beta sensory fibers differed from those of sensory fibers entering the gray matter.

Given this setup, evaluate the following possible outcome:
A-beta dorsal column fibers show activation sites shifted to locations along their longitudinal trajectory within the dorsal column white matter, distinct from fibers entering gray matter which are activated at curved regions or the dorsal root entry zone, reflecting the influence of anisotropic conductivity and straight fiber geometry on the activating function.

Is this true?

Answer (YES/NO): NO